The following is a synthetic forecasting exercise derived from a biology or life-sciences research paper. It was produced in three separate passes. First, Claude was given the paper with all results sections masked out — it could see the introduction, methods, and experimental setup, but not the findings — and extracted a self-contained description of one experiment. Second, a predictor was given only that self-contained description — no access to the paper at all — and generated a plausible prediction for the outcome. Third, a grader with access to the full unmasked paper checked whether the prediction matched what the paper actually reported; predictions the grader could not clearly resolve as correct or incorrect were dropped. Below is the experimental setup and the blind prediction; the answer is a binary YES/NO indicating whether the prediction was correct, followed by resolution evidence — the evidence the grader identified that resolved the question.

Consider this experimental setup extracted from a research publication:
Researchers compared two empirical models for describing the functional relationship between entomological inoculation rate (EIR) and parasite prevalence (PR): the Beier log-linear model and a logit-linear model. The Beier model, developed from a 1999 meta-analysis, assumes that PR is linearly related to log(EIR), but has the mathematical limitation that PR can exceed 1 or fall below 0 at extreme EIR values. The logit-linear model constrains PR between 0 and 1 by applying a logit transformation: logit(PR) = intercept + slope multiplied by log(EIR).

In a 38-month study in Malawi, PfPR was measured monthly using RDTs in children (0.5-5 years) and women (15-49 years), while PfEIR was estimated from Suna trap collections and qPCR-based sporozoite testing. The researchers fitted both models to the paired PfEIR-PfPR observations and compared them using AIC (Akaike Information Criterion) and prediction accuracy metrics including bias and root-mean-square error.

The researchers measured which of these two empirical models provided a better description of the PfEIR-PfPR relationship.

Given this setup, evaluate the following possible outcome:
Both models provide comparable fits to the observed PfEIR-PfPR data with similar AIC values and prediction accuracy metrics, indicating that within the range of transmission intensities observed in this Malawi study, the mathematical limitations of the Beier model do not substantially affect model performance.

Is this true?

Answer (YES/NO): NO